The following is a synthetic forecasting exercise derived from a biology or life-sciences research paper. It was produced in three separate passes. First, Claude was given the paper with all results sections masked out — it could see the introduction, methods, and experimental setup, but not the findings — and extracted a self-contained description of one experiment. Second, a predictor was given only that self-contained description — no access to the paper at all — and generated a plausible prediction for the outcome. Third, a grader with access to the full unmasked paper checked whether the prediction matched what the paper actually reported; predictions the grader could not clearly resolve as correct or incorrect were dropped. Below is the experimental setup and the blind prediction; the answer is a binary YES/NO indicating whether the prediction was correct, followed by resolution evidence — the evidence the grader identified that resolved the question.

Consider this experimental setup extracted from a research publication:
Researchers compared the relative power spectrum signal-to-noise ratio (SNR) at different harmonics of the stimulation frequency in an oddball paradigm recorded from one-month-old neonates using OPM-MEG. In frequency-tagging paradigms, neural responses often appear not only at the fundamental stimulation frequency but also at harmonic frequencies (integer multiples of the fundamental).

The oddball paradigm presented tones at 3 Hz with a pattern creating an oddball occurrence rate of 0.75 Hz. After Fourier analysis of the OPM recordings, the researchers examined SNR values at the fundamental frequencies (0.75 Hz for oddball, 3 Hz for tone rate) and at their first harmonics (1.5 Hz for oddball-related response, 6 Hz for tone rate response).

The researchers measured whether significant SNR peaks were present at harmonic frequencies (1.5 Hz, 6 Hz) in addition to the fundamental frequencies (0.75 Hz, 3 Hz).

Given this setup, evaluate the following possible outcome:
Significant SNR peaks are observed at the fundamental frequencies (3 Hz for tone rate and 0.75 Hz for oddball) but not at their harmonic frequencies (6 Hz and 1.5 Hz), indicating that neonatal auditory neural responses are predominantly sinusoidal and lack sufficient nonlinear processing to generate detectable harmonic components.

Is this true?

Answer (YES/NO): NO